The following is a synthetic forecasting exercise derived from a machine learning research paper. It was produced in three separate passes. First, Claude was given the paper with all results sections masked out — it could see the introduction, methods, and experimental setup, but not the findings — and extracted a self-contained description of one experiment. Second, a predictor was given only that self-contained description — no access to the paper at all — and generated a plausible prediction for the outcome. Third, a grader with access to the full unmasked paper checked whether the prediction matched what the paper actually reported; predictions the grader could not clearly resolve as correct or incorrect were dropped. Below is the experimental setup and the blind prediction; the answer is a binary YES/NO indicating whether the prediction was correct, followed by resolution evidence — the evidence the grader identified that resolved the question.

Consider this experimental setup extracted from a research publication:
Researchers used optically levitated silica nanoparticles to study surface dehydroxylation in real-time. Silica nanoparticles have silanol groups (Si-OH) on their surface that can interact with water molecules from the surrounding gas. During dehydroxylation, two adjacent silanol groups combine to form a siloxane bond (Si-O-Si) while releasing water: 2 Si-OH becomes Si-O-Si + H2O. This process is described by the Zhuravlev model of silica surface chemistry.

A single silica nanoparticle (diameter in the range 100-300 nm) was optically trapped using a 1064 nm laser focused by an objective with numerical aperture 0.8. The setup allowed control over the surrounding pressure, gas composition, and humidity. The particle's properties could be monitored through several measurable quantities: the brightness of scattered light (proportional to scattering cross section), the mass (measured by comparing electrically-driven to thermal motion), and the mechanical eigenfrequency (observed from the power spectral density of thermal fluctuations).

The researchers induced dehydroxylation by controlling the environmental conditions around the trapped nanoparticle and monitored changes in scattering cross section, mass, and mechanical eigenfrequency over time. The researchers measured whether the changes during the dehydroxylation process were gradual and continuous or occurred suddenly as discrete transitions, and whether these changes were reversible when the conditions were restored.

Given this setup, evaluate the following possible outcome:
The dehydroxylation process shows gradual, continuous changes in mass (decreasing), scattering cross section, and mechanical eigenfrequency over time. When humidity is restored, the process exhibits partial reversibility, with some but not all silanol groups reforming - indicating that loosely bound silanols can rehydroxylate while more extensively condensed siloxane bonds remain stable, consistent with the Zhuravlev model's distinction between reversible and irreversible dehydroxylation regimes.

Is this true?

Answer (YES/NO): NO